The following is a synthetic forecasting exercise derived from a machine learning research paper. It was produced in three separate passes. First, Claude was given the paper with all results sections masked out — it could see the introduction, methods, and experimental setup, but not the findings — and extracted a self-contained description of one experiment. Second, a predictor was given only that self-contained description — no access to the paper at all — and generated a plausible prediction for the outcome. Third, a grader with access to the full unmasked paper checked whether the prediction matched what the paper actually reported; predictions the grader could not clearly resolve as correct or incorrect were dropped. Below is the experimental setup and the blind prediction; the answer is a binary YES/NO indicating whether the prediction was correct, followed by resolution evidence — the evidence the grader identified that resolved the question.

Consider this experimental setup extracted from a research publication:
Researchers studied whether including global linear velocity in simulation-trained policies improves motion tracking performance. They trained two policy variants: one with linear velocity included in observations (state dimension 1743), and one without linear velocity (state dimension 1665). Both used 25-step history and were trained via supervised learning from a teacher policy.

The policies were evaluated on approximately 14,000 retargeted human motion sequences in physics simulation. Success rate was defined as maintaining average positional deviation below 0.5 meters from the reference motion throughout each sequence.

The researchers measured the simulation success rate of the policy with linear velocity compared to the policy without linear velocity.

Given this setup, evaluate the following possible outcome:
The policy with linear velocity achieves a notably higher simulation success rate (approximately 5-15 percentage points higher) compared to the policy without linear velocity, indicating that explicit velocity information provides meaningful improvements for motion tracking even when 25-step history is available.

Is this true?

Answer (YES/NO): NO